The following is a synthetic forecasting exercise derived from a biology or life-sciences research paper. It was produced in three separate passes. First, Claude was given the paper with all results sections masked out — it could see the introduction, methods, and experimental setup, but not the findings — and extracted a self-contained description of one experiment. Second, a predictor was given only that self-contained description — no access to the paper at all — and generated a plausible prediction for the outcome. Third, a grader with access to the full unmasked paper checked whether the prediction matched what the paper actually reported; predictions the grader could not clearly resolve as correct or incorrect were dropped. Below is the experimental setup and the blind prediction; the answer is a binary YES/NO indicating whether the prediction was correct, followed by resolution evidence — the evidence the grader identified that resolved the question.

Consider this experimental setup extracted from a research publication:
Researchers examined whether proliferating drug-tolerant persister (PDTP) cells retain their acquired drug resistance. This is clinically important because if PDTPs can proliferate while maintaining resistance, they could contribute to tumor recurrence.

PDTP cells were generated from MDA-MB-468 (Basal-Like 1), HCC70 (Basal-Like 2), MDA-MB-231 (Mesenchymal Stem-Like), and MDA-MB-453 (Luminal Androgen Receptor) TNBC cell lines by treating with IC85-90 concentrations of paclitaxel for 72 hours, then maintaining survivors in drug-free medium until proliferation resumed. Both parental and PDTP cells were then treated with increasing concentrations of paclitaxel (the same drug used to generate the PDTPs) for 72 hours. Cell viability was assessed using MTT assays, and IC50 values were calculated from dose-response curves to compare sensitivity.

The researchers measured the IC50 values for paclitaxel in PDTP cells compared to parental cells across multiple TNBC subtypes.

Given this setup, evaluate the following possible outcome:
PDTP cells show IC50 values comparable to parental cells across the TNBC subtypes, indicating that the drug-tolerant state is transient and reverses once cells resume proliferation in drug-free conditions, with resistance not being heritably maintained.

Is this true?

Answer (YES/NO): NO